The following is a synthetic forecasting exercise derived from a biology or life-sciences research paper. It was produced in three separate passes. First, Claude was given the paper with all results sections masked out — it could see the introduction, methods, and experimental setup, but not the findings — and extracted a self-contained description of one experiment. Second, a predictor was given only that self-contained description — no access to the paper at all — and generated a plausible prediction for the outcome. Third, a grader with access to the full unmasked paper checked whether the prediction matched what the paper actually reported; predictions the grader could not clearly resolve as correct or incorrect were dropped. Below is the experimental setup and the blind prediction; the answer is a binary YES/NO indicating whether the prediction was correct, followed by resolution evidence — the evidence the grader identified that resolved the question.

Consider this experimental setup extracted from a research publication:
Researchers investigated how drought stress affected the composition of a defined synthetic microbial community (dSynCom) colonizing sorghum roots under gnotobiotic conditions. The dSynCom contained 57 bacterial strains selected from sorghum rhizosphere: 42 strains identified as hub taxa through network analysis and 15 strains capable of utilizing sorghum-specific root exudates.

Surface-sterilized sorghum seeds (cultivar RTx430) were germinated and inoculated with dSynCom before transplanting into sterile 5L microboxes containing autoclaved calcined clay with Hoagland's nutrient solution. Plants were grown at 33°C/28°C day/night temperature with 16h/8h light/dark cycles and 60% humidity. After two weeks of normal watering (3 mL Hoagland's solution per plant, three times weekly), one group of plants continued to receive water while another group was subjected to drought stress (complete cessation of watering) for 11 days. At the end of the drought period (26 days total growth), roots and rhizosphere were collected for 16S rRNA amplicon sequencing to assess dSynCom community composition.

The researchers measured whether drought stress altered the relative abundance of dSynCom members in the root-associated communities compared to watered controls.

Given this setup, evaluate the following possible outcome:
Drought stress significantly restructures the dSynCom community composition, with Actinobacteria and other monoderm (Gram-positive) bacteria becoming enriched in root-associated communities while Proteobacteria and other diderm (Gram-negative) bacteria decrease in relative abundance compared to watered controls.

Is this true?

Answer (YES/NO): NO